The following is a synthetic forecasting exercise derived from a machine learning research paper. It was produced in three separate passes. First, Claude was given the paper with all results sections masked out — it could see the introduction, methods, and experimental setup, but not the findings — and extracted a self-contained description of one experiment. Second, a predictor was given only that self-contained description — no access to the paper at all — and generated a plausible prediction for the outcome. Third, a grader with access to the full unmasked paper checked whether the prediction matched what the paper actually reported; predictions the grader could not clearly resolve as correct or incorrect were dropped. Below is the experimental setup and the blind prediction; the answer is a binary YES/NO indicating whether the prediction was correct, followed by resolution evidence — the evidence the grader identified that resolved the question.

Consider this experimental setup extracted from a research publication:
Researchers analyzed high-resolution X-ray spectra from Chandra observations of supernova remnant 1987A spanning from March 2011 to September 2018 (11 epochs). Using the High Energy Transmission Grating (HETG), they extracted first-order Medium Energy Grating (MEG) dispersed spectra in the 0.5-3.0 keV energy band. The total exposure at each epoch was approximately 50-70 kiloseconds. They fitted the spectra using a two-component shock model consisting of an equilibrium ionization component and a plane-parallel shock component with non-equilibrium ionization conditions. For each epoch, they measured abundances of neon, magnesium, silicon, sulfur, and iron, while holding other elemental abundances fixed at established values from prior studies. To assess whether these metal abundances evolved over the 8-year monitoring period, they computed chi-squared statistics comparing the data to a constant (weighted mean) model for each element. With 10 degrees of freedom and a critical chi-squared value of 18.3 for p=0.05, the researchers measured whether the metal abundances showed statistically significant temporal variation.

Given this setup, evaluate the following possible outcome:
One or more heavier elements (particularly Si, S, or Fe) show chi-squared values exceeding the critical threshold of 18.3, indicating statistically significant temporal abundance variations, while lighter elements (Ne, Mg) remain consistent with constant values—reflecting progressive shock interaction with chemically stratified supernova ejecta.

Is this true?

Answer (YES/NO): NO